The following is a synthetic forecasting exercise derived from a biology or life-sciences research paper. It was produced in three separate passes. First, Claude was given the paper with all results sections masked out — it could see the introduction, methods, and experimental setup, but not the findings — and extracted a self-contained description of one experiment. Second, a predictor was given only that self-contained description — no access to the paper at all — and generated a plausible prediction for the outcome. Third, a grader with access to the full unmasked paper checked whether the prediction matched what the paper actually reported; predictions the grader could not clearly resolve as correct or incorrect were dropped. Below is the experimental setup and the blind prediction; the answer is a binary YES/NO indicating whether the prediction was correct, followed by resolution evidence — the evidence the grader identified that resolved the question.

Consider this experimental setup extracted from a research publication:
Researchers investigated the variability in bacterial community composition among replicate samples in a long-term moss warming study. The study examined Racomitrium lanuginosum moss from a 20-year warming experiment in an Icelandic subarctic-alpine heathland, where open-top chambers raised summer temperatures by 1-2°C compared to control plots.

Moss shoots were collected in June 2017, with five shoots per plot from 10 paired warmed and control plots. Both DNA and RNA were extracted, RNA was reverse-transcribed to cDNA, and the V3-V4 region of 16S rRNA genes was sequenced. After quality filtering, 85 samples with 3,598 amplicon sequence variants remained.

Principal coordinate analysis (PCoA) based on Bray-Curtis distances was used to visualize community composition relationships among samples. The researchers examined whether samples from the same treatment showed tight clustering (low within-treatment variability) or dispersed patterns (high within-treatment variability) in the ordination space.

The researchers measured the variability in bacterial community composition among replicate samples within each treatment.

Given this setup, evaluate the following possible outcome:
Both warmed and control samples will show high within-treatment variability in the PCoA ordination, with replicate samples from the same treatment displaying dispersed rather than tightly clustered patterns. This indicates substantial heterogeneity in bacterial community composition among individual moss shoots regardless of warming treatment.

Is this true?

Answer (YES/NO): YES